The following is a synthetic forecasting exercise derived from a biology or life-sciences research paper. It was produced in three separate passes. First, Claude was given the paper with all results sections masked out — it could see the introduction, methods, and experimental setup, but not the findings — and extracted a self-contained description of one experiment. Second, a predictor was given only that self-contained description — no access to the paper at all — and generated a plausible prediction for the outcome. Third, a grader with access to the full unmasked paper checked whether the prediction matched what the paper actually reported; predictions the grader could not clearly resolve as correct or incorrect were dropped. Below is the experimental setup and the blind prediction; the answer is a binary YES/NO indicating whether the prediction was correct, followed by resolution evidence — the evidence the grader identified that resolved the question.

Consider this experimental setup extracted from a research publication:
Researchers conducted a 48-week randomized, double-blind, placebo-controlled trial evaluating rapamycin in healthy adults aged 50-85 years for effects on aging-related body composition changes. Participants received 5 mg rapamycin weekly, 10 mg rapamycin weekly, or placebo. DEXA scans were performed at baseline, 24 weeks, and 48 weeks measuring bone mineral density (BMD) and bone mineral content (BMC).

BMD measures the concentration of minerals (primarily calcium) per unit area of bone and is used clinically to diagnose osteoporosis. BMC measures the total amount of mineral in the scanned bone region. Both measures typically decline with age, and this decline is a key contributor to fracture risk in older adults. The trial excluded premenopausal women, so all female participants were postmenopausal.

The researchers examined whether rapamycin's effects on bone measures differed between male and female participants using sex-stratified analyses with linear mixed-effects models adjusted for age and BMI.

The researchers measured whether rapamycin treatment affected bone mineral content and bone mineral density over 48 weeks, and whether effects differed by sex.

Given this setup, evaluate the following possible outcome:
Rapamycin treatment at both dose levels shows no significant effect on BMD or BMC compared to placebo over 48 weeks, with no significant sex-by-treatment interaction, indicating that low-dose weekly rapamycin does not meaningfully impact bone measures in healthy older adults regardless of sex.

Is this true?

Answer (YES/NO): NO